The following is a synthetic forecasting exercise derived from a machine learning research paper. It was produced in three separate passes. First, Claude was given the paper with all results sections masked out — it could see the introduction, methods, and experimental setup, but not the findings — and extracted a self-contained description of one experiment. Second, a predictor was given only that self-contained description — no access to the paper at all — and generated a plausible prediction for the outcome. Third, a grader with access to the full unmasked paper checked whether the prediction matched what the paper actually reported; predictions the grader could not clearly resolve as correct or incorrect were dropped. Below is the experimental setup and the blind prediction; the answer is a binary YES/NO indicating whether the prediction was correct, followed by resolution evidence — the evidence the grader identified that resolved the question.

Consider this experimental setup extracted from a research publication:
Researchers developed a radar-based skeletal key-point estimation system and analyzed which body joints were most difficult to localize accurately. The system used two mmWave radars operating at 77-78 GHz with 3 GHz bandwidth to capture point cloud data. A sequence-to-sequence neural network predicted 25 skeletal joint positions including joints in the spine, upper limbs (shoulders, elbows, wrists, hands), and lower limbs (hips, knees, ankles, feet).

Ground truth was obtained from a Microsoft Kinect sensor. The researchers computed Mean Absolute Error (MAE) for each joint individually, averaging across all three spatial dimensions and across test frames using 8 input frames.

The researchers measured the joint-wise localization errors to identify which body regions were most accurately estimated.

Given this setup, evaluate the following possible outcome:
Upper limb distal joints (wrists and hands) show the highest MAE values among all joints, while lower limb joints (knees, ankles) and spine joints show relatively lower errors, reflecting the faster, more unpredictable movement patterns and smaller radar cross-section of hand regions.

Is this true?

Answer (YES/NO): YES